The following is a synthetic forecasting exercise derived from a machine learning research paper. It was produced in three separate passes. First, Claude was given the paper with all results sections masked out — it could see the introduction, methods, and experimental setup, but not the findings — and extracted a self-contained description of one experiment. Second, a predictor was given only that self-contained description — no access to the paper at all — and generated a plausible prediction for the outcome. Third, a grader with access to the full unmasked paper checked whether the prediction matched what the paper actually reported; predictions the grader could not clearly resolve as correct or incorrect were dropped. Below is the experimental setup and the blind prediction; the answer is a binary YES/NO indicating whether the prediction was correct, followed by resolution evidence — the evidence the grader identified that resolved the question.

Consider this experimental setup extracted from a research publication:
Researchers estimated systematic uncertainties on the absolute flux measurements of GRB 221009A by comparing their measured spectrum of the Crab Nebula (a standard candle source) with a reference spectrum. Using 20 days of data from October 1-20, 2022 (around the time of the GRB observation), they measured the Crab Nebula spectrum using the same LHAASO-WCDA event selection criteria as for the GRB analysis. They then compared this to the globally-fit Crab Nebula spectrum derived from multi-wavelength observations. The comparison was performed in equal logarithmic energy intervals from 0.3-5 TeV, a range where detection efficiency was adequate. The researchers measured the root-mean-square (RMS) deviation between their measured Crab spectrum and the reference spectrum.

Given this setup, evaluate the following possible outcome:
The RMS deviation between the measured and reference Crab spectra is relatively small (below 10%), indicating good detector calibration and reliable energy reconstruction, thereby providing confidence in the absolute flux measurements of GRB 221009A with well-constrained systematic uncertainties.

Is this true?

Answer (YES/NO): YES